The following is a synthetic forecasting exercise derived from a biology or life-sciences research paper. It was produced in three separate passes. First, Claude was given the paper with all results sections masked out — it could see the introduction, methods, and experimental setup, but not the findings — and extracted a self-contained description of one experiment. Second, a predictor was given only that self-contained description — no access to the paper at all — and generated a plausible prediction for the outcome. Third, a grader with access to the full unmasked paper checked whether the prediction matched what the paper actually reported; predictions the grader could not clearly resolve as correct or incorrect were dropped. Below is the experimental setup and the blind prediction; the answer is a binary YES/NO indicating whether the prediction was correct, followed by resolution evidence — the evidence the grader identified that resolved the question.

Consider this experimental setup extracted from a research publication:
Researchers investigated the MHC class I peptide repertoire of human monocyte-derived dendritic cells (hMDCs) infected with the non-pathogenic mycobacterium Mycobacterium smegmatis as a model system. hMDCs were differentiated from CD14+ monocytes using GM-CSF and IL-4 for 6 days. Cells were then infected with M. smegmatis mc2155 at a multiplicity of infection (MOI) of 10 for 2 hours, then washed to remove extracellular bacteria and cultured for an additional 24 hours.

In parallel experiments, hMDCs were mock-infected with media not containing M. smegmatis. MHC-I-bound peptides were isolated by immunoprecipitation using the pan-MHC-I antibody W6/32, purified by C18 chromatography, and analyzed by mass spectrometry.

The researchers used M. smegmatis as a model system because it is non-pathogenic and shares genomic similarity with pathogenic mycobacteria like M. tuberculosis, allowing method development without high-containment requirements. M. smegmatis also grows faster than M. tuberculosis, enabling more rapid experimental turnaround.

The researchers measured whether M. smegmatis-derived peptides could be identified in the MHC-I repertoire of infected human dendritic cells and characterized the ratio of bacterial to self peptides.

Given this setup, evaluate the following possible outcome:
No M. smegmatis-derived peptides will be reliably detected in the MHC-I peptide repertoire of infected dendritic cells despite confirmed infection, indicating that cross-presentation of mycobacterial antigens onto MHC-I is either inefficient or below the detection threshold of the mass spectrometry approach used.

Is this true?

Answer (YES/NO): NO